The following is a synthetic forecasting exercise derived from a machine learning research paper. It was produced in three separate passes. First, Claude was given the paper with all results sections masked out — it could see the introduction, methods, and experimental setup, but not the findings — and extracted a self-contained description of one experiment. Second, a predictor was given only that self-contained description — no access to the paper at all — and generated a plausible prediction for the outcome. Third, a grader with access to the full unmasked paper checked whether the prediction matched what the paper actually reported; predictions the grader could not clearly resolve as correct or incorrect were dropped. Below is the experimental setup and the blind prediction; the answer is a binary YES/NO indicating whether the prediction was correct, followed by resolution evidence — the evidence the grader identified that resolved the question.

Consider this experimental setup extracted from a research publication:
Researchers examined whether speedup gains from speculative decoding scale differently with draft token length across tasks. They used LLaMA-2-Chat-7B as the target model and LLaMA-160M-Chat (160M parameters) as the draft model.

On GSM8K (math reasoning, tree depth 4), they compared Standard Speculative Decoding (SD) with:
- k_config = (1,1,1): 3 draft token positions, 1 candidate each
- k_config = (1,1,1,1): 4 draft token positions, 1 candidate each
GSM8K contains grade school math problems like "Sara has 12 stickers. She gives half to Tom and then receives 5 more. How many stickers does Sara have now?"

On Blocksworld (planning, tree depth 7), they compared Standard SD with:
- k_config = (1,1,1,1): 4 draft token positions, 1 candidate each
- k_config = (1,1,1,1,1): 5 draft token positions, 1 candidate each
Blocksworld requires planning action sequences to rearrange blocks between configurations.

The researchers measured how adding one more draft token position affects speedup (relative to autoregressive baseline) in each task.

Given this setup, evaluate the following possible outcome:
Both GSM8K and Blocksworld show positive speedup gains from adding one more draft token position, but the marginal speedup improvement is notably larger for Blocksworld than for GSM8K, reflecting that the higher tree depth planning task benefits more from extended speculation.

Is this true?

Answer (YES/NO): NO